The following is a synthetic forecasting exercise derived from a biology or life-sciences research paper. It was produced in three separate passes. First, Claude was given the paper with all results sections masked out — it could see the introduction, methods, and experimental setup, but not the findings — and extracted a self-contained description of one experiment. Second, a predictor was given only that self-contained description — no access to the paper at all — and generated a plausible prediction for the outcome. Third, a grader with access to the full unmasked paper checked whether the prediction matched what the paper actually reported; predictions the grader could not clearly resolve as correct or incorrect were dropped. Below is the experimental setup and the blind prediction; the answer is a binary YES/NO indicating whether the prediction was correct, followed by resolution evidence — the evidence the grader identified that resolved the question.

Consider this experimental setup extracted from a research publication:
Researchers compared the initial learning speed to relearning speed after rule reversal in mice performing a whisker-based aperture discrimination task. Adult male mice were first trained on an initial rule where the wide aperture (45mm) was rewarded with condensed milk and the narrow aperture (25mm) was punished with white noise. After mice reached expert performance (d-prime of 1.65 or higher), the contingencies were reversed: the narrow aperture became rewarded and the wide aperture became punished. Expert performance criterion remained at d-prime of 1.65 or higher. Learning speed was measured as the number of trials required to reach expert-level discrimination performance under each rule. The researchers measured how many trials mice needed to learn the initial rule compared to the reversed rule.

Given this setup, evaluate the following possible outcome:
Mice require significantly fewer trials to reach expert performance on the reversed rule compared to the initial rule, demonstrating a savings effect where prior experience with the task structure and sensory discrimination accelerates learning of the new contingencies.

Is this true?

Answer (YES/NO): NO